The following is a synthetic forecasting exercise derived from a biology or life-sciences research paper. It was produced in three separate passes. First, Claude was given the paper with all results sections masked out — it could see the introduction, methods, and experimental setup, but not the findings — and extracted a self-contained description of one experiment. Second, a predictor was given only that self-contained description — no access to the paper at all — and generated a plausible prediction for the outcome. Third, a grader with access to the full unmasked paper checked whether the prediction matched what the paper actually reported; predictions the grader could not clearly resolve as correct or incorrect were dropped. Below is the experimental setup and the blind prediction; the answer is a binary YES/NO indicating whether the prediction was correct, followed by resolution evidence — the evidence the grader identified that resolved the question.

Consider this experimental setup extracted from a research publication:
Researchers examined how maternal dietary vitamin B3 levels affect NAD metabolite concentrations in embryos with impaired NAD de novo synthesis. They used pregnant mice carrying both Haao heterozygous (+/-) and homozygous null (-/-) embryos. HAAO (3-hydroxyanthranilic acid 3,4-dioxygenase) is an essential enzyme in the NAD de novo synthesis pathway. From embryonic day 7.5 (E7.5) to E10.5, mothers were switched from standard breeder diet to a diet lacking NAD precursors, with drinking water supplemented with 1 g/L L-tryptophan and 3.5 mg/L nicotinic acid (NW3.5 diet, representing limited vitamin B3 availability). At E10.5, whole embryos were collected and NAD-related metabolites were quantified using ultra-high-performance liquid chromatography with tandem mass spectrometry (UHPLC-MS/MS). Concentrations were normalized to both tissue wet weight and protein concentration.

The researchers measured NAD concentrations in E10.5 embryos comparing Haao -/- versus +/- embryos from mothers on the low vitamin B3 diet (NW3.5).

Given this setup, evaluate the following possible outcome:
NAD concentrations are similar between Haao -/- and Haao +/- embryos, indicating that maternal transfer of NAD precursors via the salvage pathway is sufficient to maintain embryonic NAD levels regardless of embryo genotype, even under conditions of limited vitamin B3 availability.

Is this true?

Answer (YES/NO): NO